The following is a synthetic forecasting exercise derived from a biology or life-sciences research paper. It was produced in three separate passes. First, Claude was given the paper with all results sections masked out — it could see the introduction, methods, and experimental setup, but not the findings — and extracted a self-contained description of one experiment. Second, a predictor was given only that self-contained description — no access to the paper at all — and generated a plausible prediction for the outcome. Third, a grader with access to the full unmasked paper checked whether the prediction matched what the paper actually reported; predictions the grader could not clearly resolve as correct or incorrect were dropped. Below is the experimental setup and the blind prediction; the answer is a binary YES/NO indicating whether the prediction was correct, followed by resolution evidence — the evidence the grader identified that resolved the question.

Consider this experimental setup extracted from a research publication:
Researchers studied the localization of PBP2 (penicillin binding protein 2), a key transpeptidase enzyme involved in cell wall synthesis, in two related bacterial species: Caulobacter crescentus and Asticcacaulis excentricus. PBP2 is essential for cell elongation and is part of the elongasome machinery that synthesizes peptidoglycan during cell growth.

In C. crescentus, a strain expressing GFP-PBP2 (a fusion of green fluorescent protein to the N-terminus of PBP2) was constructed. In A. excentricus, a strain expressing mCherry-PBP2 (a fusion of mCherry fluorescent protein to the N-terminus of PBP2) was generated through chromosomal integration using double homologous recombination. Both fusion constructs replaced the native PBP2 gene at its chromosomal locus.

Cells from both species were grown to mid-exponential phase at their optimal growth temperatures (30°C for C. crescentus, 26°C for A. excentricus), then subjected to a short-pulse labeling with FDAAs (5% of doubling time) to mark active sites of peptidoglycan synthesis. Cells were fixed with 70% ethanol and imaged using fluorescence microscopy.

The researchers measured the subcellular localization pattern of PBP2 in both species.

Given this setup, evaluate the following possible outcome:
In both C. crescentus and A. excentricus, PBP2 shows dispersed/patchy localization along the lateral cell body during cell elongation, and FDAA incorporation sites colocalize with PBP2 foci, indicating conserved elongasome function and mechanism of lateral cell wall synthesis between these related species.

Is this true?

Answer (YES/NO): NO